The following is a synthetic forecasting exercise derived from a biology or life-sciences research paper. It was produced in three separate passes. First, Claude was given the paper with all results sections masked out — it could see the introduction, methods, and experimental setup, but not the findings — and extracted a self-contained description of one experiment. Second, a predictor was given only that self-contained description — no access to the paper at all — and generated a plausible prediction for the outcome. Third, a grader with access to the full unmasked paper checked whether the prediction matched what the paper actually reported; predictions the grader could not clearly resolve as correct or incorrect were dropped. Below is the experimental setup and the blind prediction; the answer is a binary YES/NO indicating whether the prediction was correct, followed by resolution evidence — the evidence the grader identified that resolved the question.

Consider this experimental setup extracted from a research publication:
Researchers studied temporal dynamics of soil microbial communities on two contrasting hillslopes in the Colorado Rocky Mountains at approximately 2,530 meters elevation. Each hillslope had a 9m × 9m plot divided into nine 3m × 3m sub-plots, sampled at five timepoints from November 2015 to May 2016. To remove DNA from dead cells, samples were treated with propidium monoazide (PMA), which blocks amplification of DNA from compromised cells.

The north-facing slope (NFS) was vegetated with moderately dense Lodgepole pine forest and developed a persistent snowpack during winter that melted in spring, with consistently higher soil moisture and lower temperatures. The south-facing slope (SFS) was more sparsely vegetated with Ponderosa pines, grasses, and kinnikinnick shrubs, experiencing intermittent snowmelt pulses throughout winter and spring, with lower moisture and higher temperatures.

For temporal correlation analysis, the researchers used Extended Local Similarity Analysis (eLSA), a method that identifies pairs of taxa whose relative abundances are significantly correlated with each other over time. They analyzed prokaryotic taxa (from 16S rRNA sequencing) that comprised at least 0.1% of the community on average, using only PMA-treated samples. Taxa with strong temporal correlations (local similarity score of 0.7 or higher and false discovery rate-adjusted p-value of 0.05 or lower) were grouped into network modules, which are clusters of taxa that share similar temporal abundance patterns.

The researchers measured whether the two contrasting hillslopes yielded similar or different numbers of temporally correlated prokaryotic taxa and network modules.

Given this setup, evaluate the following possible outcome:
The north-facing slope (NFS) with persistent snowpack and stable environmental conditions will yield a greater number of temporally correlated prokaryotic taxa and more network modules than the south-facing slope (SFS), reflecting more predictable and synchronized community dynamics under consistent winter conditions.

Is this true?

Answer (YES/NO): NO